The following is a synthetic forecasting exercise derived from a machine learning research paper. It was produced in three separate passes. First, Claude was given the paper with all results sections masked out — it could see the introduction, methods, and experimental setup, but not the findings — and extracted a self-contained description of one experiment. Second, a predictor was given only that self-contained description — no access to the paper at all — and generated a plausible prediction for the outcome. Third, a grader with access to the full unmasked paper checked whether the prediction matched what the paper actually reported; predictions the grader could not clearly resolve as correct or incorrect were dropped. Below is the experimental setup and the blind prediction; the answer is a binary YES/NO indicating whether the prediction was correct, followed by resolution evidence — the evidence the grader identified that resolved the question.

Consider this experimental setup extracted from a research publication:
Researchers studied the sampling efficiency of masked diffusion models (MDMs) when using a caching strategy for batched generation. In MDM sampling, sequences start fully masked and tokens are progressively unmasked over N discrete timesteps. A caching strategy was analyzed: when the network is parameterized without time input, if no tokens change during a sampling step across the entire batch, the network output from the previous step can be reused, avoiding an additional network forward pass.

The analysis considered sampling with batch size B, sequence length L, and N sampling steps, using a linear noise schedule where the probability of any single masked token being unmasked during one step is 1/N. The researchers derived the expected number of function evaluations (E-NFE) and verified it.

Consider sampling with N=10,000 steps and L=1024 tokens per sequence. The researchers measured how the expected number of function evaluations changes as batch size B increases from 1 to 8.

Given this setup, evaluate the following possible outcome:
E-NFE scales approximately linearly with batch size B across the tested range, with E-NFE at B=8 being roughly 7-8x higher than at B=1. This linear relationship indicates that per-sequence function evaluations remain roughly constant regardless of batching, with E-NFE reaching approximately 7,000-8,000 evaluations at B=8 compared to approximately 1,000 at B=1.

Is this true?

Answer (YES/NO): NO